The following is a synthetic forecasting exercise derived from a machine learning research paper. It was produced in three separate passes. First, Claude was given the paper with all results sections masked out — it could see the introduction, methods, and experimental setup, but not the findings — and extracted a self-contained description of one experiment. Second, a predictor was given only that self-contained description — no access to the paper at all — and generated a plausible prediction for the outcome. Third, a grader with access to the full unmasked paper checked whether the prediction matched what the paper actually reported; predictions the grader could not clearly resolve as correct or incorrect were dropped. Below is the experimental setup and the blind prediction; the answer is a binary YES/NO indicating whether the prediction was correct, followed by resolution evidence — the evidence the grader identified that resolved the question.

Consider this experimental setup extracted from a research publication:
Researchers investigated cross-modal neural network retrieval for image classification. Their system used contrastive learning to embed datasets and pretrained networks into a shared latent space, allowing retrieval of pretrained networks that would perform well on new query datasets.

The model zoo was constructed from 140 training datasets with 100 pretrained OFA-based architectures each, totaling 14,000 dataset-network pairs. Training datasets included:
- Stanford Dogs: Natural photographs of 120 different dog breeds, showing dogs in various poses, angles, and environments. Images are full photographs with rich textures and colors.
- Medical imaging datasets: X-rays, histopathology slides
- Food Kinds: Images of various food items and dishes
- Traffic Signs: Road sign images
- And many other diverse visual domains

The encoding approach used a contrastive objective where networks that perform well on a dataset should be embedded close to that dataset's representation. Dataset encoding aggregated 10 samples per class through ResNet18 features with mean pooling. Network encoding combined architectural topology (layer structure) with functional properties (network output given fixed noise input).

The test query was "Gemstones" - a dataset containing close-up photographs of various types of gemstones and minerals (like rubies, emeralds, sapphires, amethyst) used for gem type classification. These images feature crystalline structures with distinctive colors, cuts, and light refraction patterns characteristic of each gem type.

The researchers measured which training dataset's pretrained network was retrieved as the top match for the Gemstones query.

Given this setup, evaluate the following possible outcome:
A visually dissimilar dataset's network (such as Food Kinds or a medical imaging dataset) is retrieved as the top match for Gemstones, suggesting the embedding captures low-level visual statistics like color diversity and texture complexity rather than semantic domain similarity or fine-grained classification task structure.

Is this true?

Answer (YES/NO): NO